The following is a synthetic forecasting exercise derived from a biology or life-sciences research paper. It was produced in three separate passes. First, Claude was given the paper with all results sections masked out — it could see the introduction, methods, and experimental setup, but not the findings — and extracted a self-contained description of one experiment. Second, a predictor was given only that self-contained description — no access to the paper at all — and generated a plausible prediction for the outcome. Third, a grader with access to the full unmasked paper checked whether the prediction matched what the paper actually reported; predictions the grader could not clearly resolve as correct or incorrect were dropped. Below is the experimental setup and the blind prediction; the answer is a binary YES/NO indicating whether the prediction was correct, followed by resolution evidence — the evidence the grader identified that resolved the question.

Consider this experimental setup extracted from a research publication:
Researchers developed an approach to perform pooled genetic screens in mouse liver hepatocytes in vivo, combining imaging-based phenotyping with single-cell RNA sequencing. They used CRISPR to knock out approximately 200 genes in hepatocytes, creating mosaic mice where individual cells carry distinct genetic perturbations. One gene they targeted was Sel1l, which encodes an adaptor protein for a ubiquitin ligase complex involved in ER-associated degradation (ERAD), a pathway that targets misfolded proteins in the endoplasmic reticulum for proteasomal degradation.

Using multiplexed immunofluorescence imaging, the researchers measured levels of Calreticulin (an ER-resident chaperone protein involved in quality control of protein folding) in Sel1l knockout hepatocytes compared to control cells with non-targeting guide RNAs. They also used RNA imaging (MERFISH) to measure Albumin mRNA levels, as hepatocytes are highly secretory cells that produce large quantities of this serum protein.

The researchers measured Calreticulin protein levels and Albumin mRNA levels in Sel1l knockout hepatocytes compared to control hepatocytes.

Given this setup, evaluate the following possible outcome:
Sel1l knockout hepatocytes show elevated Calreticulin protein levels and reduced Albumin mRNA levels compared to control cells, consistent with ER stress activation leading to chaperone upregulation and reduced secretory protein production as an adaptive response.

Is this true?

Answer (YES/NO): YES